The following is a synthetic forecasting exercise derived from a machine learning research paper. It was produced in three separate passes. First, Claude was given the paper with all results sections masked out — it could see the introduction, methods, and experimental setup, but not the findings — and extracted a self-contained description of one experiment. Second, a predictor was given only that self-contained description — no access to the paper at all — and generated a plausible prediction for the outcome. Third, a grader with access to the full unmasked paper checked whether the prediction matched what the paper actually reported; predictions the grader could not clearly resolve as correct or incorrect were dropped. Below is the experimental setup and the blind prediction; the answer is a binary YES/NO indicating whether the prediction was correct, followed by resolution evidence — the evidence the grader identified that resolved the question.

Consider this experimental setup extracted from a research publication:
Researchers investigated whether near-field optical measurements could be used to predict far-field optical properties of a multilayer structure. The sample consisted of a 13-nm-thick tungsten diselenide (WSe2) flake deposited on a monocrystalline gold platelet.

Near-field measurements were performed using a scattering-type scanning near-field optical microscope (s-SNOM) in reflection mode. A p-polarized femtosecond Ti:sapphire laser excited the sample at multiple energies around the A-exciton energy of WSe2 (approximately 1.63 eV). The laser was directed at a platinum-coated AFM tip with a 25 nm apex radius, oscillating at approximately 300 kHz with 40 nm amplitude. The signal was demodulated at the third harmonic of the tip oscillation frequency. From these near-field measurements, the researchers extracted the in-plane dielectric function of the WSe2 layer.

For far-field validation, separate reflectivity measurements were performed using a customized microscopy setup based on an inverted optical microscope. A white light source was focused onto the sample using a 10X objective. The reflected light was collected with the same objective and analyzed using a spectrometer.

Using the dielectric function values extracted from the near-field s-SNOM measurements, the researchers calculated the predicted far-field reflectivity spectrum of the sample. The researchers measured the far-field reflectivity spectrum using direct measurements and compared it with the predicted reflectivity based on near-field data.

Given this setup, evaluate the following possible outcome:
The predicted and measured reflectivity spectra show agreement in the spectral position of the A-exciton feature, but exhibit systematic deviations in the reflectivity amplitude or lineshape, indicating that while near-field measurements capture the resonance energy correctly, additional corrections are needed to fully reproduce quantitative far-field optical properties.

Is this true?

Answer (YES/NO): NO